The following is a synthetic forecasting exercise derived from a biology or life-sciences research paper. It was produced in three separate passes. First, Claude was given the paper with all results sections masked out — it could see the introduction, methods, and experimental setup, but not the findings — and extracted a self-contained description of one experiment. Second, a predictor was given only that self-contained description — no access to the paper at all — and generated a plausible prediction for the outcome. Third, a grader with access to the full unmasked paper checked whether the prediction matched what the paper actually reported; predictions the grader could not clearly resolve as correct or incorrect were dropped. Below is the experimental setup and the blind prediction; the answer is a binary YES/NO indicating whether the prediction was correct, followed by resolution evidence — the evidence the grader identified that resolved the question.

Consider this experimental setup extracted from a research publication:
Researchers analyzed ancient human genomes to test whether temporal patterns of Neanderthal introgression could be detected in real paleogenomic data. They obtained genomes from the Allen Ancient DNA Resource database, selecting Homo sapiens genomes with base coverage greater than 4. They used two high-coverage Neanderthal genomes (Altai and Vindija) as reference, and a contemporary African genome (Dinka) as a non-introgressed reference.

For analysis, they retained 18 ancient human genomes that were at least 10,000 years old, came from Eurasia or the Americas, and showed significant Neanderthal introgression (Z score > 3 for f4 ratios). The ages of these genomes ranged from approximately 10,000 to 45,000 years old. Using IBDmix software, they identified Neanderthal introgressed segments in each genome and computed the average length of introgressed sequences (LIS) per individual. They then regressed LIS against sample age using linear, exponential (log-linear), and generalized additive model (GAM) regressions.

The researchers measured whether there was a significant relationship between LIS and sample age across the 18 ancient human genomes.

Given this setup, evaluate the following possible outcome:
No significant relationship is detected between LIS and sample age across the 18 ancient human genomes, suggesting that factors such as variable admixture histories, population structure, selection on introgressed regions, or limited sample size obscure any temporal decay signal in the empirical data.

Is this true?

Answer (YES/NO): NO